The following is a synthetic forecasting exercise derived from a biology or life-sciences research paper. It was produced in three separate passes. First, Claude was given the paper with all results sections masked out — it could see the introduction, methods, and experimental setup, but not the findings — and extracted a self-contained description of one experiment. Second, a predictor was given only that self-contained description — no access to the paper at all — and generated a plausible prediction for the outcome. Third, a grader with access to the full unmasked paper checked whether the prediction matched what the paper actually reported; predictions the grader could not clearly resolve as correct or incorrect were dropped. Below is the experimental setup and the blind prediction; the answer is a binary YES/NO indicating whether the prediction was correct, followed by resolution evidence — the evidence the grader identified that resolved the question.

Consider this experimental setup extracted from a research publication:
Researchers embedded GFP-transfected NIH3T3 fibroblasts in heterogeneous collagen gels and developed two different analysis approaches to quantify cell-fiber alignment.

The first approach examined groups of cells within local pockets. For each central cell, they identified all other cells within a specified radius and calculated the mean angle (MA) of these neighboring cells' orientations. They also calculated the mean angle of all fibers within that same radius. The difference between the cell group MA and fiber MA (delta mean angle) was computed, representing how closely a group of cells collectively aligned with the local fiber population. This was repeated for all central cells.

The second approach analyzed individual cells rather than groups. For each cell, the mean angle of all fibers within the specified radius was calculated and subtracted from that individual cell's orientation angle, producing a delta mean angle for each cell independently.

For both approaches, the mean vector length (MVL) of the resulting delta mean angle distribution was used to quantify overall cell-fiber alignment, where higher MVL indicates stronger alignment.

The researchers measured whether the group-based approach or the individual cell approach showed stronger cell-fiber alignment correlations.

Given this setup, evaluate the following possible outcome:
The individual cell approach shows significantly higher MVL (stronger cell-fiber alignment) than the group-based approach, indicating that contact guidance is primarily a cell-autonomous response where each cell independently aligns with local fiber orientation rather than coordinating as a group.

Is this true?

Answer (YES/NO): NO